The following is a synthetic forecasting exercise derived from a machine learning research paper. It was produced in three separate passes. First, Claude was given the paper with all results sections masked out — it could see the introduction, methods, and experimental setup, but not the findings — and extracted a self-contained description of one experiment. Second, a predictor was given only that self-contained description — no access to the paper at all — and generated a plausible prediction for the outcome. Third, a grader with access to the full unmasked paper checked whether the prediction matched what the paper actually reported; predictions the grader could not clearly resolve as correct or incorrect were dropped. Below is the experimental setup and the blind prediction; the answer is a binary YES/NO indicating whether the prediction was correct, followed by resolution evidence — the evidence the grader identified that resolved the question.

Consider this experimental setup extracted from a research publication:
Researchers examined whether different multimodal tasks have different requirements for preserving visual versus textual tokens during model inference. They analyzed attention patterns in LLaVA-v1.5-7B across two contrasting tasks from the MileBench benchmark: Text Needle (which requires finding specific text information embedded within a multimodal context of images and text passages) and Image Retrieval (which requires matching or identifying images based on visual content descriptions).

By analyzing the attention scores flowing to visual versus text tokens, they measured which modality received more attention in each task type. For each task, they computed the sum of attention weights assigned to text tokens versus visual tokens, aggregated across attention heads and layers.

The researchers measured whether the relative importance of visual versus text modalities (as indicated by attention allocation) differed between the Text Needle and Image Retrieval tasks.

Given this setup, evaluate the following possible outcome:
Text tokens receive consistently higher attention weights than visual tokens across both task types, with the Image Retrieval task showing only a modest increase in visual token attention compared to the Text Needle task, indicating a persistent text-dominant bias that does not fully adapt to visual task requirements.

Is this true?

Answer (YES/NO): NO